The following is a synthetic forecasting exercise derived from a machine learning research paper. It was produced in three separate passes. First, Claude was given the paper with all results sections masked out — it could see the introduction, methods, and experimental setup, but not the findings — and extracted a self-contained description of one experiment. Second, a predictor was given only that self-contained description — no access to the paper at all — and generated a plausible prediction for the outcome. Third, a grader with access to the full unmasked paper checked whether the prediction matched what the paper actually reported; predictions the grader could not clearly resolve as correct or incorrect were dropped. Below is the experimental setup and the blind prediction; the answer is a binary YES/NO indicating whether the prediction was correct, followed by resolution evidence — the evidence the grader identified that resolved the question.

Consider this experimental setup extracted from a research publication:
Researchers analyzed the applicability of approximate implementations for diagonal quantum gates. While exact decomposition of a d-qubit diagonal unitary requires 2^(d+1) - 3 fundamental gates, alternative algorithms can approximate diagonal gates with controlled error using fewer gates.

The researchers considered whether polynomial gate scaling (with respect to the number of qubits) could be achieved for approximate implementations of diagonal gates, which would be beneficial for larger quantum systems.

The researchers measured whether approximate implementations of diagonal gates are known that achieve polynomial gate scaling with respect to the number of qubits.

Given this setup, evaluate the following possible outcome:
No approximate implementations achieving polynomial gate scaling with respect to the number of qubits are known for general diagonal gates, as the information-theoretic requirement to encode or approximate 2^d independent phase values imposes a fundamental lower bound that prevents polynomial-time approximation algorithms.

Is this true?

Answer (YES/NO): NO